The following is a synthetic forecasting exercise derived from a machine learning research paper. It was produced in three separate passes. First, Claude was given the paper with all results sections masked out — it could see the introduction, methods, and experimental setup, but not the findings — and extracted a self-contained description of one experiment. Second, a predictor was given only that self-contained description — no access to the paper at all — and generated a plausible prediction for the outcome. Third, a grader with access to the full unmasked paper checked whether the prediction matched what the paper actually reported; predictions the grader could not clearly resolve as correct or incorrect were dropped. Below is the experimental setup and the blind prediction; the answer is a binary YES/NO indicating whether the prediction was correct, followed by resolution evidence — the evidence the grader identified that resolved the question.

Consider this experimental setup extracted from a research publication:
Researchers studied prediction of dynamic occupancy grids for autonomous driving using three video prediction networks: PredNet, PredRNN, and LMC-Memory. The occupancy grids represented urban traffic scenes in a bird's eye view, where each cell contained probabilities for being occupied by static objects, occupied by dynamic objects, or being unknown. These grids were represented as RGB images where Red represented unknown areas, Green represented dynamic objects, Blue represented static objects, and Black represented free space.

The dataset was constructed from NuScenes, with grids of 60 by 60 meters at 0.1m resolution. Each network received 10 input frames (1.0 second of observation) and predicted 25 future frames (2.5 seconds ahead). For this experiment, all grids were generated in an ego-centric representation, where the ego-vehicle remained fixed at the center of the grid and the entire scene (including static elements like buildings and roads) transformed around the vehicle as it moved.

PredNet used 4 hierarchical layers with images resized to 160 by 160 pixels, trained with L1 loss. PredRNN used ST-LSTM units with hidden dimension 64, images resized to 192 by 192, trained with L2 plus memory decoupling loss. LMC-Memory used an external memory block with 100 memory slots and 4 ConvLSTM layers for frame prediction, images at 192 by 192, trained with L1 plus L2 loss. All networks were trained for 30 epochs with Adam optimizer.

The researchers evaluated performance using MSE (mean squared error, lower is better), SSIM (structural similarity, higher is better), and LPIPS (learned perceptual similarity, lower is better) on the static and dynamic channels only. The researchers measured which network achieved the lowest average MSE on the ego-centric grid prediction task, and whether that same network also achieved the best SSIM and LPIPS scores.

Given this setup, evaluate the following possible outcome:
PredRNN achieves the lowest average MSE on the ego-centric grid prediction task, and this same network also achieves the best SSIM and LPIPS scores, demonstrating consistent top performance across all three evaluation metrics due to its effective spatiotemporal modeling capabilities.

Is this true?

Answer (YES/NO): NO